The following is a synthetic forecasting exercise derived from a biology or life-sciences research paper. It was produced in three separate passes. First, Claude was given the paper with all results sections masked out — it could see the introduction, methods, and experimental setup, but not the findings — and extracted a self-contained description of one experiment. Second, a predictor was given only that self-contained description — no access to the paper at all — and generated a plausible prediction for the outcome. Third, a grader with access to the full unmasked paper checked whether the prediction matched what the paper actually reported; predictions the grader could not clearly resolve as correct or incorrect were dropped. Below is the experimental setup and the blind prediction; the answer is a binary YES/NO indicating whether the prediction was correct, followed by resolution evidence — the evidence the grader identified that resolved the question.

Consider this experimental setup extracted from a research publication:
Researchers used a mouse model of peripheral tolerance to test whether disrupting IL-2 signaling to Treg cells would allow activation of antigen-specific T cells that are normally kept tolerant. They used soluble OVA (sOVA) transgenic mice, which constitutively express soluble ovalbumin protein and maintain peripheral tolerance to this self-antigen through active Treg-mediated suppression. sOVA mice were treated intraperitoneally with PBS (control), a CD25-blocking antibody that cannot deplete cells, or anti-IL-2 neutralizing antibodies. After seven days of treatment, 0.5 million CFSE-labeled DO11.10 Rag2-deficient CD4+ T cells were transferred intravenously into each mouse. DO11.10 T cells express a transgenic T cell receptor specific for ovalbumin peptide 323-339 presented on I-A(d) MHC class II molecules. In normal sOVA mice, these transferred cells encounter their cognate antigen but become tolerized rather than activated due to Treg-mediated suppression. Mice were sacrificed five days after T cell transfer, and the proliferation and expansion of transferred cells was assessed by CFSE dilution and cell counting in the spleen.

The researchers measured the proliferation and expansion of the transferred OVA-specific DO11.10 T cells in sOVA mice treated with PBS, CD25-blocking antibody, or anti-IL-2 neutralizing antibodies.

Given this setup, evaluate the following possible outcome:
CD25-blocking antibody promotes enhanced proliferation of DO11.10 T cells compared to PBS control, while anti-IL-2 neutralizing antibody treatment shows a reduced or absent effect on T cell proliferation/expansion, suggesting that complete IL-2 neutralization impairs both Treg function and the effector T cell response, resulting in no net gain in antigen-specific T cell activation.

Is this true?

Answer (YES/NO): NO